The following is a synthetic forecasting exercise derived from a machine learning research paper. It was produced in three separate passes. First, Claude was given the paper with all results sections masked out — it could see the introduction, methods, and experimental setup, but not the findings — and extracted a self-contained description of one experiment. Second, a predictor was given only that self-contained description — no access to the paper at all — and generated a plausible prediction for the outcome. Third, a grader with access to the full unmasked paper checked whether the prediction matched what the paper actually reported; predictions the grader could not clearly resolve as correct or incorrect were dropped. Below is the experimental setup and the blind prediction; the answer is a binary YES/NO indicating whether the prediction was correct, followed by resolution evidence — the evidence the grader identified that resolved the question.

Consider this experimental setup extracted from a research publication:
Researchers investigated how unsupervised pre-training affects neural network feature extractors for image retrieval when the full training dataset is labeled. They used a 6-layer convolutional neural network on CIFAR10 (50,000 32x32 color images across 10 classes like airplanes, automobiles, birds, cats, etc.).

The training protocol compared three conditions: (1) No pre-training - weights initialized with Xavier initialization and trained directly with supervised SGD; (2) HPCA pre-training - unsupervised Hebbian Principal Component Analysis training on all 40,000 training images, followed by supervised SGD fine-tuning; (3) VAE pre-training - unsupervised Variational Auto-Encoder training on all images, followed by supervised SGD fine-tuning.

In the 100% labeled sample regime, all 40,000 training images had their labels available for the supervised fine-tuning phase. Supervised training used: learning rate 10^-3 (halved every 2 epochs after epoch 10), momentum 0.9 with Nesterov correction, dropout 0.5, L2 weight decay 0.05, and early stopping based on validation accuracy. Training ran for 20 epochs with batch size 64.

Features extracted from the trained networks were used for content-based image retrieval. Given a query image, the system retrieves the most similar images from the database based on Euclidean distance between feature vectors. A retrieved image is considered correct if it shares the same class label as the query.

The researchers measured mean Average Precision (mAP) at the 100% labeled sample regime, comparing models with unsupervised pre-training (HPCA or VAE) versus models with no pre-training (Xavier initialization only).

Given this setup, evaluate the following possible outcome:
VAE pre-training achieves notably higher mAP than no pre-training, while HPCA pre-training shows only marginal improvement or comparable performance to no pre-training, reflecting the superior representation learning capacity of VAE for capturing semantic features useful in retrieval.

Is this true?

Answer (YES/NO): NO